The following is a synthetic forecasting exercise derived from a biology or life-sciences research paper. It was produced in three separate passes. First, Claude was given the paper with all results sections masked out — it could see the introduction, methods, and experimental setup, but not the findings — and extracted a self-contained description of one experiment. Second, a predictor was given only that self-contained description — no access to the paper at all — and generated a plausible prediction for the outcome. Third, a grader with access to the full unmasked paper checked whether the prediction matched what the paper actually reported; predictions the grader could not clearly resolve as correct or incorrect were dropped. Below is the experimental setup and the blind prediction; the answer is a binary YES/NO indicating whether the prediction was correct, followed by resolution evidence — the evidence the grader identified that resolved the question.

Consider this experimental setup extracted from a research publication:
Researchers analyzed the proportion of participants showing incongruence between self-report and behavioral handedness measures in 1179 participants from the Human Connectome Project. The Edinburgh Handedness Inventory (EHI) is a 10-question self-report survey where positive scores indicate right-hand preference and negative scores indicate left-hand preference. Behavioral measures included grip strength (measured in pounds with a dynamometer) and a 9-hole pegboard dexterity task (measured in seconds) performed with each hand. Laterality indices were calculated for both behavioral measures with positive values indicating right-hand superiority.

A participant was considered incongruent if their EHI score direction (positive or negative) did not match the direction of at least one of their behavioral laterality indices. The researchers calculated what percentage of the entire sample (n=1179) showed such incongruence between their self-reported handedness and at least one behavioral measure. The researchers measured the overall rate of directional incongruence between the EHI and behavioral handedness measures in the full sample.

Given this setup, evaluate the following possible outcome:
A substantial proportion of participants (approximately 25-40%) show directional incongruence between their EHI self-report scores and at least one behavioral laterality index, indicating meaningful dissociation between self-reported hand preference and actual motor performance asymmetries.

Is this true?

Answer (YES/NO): NO